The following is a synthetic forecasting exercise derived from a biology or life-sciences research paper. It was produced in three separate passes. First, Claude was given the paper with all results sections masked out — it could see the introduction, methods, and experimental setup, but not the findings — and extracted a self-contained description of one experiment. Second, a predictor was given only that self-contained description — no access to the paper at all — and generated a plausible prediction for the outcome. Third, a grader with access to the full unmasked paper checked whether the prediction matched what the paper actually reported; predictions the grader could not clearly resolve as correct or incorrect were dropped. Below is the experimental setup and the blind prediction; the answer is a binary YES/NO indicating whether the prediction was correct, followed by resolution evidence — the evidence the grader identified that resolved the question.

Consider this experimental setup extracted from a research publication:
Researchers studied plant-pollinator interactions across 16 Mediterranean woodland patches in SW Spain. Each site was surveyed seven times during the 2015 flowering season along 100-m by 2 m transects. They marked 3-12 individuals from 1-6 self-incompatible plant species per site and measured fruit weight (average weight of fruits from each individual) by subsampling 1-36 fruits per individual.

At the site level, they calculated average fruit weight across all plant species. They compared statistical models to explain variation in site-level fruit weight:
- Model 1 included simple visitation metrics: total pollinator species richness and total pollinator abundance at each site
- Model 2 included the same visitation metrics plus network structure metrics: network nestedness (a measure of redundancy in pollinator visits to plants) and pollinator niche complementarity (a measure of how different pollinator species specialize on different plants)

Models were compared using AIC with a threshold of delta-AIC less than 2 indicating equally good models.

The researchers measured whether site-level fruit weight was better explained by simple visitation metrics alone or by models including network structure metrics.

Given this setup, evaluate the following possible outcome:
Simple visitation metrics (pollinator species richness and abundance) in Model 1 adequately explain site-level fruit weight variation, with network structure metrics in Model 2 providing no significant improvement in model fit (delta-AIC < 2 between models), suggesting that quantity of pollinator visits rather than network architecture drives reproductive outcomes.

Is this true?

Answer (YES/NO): NO